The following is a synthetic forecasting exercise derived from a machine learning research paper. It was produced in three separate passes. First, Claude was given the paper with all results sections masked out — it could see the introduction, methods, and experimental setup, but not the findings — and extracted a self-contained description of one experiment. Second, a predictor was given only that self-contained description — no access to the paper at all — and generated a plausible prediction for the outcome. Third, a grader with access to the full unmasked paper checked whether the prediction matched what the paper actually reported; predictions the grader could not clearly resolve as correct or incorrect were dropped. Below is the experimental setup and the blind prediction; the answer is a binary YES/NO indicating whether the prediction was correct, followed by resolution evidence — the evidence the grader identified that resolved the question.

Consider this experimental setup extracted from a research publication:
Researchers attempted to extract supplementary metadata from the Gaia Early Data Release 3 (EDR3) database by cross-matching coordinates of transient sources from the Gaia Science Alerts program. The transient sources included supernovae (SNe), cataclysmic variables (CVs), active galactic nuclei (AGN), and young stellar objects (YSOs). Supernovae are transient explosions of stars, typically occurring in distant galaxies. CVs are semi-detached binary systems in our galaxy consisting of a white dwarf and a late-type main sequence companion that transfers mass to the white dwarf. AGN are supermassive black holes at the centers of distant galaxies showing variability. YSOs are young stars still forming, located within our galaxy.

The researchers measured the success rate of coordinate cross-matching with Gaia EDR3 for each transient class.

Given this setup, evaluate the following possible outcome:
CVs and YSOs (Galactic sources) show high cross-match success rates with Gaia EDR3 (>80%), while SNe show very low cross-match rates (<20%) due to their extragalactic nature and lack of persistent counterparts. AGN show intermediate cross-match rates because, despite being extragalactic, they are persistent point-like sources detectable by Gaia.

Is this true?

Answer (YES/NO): NO